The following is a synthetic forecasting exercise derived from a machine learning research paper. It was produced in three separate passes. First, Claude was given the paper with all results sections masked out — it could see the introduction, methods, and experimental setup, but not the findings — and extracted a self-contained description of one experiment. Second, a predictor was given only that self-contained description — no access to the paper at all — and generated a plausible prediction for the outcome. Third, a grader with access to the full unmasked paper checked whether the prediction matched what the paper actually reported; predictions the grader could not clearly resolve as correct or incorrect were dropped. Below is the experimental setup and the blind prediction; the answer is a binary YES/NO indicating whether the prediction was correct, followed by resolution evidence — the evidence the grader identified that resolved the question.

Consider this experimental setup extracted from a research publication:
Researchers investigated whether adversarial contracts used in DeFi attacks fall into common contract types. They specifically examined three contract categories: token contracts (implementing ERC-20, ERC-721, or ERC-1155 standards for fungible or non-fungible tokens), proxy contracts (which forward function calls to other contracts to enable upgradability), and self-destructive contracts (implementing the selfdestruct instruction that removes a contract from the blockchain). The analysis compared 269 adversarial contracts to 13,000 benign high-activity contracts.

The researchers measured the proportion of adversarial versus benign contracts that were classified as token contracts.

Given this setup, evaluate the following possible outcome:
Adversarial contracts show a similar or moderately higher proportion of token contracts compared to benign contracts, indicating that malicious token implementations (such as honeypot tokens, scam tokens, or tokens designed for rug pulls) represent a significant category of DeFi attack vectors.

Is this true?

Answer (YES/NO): NO